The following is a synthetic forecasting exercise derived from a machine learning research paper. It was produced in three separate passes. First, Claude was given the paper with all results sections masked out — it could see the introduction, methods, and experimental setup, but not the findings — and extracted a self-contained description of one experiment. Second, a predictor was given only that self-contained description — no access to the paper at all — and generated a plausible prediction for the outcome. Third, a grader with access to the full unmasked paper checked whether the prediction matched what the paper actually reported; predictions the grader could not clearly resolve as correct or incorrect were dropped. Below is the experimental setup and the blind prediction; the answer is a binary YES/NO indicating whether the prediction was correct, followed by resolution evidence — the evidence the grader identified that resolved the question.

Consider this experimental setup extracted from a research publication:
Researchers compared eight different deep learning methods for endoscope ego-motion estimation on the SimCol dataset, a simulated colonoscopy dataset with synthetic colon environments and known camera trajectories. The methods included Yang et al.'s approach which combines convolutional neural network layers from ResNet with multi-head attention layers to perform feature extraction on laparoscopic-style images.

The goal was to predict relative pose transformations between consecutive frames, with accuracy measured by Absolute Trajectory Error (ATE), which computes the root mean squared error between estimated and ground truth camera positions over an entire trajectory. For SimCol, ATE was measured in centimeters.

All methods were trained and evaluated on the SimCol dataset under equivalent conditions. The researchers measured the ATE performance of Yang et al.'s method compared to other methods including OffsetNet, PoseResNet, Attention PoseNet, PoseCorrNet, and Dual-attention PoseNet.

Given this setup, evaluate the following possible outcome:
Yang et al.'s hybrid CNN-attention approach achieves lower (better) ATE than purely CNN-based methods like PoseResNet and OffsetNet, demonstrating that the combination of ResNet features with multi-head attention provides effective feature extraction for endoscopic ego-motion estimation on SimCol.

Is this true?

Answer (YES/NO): NO